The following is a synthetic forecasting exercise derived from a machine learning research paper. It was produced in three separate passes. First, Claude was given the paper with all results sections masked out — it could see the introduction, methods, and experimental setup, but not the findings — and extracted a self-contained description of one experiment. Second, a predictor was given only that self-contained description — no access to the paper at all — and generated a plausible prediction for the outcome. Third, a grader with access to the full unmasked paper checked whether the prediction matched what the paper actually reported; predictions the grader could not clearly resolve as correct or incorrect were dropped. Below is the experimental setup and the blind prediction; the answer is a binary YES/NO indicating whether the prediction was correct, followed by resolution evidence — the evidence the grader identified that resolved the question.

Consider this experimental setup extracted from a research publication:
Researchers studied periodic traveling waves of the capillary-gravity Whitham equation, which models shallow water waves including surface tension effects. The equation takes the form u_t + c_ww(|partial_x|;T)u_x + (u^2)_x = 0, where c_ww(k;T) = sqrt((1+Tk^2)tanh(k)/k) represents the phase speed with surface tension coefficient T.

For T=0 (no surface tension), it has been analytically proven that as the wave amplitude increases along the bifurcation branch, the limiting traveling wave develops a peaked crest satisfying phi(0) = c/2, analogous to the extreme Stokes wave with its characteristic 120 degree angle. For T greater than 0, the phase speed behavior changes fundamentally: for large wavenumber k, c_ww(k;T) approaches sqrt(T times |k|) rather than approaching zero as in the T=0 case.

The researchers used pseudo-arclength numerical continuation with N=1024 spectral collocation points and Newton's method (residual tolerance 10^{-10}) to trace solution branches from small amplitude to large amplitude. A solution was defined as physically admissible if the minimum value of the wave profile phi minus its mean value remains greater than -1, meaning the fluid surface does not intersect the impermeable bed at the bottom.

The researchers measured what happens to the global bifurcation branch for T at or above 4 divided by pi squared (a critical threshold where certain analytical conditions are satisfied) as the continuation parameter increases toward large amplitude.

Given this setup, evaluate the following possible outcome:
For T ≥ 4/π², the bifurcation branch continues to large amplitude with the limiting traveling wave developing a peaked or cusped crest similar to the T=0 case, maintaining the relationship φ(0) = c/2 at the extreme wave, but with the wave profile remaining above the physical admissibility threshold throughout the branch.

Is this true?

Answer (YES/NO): NO